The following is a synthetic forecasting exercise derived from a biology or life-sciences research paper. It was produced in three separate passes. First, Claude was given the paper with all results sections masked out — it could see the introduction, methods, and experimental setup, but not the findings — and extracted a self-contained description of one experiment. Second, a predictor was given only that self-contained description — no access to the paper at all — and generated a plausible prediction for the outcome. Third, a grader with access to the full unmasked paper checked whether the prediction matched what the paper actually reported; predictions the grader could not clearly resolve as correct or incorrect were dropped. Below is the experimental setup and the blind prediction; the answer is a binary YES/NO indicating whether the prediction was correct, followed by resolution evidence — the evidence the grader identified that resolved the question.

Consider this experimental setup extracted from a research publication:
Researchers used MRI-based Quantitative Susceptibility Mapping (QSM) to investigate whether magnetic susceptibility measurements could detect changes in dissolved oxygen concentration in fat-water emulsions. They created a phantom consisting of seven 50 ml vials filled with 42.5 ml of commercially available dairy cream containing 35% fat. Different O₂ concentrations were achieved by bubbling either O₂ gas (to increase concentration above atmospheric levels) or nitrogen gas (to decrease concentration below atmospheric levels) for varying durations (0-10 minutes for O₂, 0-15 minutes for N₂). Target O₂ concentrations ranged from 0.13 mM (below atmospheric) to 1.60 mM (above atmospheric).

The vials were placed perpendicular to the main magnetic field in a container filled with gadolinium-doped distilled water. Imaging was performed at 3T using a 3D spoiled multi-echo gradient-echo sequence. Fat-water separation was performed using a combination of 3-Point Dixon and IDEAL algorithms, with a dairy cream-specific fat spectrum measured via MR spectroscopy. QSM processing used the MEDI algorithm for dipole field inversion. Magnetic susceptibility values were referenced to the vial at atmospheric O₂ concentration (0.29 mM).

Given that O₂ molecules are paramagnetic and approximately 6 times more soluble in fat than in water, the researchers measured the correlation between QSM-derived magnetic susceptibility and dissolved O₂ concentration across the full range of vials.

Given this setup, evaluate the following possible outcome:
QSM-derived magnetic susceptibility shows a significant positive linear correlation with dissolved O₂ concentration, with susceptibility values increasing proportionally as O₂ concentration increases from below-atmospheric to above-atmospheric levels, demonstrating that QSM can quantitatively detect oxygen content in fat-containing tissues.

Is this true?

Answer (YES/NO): NO